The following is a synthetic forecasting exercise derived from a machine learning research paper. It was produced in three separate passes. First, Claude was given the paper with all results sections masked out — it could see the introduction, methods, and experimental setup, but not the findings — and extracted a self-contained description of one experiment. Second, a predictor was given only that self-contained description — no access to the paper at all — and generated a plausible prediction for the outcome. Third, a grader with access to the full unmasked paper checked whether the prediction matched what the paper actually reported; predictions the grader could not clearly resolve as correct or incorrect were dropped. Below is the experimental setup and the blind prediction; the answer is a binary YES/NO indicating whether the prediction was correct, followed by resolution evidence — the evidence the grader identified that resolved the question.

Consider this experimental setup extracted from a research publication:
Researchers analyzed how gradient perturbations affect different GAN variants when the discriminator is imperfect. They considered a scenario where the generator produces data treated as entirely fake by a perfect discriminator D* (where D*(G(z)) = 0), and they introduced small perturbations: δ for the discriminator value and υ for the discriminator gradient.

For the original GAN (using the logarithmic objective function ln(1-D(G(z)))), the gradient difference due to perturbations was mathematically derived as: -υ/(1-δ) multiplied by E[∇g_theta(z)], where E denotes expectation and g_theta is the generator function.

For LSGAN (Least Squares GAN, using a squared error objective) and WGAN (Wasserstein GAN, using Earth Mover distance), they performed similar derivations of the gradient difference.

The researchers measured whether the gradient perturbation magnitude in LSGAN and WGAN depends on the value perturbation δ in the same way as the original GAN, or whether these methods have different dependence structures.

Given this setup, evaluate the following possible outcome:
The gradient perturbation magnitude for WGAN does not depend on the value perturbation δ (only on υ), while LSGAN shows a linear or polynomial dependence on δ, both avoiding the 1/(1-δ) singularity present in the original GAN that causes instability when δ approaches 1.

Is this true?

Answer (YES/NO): NO